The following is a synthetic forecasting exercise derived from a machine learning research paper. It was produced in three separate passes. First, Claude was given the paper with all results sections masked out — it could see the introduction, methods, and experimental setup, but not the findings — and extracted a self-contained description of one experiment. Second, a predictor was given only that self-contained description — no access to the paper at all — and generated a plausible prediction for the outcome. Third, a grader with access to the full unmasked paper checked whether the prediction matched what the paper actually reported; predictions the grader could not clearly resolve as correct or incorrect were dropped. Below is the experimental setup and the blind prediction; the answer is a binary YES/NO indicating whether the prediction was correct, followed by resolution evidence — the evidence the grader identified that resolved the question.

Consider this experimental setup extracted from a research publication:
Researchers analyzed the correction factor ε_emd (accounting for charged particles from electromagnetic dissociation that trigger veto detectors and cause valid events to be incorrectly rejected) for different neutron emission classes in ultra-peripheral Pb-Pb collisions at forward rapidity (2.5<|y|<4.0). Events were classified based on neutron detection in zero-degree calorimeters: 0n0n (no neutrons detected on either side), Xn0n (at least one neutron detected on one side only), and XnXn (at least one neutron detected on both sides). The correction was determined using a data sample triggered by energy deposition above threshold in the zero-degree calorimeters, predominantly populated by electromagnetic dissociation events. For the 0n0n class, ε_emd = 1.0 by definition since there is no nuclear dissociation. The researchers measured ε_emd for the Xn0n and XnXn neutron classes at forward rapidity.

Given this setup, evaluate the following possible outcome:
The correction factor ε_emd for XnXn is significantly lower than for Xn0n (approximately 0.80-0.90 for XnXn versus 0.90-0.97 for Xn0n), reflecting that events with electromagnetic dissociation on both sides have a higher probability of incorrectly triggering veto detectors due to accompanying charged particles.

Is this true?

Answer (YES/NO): NO